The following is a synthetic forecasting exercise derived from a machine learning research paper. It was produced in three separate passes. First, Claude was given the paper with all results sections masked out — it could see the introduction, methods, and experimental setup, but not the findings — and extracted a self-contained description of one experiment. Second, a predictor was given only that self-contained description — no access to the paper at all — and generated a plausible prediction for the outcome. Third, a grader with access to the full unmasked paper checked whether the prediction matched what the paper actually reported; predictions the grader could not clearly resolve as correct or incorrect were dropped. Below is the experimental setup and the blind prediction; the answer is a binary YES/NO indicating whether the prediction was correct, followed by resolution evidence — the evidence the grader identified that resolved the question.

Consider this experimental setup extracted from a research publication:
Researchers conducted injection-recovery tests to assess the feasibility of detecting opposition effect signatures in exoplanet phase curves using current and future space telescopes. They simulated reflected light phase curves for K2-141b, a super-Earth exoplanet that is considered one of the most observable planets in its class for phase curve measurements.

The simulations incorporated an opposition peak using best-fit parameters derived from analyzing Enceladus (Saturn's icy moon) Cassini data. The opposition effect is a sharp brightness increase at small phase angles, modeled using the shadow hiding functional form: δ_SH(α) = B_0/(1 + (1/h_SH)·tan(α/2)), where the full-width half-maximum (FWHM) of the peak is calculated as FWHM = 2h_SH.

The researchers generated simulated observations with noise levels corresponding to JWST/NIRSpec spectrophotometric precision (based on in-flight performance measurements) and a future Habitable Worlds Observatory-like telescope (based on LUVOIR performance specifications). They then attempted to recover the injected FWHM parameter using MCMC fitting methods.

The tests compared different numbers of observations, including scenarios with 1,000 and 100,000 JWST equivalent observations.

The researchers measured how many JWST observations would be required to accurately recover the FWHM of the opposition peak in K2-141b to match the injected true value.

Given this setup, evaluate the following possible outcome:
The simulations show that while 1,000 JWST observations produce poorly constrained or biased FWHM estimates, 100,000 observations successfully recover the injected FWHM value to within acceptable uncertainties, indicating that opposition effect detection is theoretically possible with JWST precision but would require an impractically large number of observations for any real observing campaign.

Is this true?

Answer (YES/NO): NO